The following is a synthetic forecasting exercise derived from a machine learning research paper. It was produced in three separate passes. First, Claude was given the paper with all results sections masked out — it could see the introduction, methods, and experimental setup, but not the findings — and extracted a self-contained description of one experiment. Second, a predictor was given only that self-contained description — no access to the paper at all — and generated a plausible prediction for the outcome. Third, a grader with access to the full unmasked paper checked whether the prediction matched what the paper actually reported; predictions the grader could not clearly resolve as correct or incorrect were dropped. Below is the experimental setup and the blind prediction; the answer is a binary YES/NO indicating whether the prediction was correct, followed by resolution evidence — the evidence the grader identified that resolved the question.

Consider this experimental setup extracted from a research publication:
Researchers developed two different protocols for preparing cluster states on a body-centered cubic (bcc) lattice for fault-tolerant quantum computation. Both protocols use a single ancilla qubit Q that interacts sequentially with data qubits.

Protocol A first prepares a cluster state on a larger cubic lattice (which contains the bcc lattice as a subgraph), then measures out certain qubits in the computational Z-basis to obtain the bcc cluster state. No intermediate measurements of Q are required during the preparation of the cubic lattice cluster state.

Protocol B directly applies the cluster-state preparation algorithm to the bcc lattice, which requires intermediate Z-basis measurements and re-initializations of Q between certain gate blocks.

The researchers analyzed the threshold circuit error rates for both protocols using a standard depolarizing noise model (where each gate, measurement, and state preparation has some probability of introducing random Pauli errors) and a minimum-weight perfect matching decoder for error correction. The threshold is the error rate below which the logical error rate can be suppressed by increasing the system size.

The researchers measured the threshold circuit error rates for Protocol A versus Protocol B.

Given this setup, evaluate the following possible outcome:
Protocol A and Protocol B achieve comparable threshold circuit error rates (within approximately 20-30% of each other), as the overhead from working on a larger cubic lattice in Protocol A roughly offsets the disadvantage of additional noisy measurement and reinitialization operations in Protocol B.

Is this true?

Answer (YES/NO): NO